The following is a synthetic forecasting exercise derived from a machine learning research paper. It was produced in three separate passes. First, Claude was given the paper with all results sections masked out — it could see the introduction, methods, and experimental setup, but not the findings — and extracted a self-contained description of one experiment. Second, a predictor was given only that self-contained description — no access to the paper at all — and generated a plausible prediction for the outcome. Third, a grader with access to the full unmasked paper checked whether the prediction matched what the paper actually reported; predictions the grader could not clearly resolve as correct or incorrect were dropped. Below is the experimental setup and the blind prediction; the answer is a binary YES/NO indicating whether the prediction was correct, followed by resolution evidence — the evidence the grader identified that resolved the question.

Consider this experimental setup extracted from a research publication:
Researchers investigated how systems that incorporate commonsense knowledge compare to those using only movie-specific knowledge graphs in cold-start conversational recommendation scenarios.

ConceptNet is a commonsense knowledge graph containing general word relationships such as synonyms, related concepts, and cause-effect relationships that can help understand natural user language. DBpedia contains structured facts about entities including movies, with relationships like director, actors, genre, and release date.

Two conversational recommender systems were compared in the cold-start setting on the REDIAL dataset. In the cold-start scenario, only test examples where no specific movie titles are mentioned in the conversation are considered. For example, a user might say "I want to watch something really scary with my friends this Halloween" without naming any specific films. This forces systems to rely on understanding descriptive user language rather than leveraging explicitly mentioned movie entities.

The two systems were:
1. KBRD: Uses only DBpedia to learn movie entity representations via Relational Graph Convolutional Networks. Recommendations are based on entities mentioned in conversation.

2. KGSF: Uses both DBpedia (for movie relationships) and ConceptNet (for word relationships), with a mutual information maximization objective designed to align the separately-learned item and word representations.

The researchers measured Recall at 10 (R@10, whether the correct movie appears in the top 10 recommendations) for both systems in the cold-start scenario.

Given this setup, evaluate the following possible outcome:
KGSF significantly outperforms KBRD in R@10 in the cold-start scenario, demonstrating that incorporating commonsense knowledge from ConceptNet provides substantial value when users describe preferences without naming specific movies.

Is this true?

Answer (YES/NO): YES